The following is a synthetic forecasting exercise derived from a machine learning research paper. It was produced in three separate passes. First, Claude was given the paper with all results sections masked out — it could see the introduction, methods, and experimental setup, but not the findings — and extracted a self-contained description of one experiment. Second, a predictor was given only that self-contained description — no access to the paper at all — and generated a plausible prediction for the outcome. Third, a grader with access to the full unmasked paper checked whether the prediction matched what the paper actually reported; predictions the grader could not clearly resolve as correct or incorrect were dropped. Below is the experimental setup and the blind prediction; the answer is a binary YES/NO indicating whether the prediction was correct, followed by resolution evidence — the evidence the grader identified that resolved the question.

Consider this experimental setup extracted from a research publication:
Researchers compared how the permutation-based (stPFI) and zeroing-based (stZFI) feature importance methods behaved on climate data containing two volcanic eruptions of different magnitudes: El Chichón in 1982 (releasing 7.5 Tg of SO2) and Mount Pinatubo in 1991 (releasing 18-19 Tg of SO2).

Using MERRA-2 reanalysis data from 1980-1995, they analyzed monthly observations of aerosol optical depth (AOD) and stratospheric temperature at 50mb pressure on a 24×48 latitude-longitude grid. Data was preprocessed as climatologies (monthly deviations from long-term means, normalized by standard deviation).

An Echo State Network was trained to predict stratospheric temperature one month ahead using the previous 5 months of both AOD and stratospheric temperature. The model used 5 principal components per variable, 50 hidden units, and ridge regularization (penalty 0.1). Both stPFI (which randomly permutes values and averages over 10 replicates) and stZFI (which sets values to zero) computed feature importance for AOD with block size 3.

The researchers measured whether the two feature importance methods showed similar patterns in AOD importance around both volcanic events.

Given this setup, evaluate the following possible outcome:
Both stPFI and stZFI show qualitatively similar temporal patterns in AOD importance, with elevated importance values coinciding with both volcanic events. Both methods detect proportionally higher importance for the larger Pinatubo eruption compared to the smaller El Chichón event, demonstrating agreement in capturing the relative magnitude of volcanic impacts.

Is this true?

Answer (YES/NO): NO